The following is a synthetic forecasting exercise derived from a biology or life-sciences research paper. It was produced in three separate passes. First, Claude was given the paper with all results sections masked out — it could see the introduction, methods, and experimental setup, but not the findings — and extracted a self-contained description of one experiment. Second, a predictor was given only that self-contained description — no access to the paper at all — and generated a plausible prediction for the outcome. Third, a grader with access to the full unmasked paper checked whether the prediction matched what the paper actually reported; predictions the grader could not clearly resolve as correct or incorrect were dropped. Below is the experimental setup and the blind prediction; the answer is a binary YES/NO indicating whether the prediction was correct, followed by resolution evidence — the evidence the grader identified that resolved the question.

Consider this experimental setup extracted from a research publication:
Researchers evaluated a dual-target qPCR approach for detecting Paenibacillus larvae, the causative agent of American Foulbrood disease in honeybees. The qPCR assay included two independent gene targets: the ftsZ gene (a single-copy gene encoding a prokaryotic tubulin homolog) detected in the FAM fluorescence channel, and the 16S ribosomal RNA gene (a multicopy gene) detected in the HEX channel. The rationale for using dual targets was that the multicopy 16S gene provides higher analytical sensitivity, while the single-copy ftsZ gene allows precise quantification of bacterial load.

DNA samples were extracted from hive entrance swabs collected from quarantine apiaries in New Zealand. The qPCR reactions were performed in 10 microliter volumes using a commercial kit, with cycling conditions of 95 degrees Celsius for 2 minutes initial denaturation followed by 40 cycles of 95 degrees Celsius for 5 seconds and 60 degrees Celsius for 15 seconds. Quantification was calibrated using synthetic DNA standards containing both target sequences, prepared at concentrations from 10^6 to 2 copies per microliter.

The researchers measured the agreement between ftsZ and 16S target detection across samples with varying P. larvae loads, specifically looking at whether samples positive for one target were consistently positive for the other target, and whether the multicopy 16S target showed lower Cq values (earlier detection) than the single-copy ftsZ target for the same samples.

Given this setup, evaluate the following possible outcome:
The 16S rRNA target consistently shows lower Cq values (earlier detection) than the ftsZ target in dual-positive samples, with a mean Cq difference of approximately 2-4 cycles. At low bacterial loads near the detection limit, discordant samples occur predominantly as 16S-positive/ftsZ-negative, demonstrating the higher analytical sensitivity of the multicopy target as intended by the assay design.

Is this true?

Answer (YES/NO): NO